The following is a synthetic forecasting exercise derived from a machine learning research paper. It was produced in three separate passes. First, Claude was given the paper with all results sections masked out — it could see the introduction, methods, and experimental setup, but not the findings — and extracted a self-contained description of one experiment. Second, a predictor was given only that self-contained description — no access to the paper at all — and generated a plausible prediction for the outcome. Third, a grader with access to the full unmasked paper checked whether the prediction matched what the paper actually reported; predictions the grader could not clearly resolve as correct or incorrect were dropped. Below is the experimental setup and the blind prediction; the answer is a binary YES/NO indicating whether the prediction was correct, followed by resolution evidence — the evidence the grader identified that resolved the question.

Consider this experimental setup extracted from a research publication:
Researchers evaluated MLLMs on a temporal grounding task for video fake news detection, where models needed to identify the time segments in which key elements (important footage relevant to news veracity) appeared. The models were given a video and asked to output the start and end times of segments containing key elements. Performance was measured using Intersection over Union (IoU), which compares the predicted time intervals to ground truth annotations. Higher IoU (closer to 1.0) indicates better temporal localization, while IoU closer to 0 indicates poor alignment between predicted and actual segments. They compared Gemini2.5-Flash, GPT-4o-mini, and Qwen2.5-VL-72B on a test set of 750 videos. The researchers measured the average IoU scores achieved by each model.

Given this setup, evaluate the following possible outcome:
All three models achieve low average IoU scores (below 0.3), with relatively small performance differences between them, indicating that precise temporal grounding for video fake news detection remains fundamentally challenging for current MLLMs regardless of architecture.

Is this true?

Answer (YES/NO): NO